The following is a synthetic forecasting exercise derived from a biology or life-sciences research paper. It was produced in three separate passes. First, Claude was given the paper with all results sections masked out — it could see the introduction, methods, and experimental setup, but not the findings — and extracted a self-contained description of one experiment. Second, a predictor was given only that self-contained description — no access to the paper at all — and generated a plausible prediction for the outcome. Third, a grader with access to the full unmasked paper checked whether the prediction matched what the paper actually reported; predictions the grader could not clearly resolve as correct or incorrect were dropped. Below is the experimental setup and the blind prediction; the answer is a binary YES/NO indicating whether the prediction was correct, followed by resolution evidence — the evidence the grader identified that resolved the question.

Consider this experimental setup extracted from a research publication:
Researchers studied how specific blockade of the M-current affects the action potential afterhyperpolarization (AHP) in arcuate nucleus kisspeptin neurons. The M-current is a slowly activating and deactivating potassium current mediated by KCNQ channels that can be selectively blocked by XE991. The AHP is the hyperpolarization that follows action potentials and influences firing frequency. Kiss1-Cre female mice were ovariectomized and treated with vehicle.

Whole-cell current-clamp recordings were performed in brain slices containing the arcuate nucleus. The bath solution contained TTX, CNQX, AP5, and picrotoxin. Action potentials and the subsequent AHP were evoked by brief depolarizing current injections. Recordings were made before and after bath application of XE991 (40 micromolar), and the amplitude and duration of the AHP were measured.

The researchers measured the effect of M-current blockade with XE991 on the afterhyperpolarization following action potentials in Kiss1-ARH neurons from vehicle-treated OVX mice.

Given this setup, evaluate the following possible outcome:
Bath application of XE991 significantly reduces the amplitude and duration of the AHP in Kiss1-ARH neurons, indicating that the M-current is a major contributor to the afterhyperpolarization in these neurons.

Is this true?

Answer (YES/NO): NO